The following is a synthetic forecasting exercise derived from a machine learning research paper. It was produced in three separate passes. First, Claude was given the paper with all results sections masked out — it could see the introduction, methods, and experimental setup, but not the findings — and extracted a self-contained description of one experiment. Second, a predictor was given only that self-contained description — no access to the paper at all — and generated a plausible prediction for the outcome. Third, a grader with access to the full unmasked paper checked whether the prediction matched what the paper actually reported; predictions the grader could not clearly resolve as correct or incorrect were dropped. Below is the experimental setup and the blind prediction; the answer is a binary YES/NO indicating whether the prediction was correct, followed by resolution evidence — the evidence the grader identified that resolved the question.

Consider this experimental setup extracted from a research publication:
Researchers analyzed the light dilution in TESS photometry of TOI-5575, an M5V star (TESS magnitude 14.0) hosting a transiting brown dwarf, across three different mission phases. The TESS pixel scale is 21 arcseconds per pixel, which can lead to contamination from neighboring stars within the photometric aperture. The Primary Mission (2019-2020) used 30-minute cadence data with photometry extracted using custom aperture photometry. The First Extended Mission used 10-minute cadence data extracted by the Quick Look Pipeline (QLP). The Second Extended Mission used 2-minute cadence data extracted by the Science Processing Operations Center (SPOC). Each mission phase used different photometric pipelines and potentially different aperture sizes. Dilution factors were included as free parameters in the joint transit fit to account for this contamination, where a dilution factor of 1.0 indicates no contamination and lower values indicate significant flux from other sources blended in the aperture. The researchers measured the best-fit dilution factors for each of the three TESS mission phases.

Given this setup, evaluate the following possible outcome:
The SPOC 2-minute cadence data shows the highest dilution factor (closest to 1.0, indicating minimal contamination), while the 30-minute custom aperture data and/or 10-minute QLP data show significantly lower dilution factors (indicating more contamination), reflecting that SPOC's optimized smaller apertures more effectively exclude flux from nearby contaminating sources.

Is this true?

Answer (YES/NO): NO